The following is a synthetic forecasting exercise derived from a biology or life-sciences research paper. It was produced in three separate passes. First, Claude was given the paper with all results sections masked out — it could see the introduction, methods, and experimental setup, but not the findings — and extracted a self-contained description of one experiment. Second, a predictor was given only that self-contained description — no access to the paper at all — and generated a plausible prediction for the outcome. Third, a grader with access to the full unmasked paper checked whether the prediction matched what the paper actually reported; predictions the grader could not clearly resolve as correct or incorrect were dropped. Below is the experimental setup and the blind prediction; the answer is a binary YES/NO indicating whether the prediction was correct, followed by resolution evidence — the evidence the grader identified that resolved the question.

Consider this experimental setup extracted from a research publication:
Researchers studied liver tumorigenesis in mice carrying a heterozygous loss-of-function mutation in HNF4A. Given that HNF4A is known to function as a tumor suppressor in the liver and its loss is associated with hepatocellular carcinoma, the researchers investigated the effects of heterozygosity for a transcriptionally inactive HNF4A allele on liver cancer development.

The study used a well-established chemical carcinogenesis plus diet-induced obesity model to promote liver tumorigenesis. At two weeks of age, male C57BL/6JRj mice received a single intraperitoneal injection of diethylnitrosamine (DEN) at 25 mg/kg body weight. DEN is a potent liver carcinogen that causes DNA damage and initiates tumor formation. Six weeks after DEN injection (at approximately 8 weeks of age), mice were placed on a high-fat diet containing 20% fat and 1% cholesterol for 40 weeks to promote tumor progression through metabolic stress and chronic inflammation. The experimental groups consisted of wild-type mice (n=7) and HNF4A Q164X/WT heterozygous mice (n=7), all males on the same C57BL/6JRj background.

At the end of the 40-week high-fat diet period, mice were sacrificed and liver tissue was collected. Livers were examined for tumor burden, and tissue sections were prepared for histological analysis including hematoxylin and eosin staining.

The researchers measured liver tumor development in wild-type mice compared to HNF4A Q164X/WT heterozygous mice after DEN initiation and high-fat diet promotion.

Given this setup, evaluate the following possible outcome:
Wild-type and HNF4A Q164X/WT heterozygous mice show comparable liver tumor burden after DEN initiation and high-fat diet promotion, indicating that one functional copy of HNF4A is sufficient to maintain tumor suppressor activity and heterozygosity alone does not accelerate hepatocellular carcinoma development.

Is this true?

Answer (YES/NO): NO